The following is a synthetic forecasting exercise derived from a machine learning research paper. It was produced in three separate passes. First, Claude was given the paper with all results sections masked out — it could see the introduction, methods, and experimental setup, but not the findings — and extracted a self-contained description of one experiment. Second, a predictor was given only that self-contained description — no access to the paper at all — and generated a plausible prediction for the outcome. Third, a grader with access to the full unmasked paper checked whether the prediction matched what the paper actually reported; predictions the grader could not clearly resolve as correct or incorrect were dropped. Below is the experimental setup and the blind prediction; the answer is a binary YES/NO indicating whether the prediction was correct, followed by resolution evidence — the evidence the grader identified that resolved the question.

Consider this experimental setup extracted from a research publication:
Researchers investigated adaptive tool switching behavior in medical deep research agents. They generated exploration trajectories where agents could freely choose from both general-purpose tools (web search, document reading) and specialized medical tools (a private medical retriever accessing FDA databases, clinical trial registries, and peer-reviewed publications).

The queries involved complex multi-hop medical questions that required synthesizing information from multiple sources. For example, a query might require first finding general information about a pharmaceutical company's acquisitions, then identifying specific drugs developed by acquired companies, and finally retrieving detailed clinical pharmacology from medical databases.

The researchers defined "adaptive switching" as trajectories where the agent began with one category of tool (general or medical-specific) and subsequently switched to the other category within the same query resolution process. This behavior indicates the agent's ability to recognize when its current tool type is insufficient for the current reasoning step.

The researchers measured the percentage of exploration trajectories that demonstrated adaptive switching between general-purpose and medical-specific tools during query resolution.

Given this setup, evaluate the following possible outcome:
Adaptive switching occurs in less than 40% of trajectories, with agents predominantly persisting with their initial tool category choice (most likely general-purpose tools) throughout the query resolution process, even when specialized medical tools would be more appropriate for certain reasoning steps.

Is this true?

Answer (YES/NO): NO